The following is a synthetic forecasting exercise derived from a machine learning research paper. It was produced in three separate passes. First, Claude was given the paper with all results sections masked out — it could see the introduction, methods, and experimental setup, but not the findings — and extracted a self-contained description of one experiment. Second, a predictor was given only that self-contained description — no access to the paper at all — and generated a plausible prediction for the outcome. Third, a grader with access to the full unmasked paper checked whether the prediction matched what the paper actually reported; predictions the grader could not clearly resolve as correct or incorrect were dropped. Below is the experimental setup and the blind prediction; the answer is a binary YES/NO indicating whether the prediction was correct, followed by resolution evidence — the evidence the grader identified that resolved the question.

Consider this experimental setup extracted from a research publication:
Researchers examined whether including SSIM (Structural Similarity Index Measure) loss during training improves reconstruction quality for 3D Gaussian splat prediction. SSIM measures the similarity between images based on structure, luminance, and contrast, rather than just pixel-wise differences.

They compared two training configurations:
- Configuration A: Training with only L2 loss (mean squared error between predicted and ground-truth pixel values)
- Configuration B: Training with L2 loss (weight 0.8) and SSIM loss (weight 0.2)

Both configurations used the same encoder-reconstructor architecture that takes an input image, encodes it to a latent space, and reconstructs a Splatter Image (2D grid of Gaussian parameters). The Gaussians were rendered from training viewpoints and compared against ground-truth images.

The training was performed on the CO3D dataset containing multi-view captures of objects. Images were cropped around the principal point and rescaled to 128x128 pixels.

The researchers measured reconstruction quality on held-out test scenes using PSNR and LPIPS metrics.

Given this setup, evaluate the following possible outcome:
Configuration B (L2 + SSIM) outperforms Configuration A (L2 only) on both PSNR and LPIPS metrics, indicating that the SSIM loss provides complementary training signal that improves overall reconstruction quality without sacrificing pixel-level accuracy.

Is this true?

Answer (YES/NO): YES